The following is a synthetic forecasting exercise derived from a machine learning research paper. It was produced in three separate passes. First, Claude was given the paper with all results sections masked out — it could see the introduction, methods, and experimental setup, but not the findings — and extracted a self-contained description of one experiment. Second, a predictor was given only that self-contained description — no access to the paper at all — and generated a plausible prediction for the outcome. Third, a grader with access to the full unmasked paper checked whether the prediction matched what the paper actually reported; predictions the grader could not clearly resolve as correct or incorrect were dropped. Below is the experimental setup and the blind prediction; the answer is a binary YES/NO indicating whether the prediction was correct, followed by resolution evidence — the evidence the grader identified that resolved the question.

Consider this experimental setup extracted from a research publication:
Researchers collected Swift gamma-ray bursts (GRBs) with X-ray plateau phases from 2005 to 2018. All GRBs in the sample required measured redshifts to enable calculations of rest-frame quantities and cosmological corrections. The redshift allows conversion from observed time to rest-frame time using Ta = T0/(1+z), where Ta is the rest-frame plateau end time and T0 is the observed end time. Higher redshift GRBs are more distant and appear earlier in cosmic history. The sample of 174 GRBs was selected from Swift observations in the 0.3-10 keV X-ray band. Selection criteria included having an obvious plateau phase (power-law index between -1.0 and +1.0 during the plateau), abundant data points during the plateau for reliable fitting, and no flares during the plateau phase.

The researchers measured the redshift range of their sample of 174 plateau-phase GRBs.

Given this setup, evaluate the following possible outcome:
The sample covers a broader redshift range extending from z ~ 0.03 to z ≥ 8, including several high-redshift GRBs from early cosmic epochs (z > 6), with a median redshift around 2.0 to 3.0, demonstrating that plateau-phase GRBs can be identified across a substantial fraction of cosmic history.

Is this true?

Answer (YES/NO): NO